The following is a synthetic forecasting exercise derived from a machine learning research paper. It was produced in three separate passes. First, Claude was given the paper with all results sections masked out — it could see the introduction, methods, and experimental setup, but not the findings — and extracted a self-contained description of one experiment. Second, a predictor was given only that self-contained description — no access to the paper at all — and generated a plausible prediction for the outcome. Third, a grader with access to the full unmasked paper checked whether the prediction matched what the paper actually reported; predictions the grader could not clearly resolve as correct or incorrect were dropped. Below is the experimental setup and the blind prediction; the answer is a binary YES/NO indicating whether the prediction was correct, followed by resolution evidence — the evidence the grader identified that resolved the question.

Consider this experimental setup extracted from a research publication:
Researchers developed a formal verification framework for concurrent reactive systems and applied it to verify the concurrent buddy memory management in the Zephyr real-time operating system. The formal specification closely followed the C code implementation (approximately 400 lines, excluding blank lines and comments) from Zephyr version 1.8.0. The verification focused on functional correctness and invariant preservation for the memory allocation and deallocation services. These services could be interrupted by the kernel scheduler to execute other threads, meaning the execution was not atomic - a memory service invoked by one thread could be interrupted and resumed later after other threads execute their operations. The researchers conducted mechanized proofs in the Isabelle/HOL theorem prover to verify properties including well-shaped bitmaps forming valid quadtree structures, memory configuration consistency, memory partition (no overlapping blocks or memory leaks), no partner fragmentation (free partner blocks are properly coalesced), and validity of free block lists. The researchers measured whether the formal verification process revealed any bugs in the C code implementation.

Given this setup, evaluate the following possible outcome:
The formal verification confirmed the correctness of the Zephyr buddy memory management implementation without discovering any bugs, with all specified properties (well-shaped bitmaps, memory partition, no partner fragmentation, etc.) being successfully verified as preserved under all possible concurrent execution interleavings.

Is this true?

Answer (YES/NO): NO